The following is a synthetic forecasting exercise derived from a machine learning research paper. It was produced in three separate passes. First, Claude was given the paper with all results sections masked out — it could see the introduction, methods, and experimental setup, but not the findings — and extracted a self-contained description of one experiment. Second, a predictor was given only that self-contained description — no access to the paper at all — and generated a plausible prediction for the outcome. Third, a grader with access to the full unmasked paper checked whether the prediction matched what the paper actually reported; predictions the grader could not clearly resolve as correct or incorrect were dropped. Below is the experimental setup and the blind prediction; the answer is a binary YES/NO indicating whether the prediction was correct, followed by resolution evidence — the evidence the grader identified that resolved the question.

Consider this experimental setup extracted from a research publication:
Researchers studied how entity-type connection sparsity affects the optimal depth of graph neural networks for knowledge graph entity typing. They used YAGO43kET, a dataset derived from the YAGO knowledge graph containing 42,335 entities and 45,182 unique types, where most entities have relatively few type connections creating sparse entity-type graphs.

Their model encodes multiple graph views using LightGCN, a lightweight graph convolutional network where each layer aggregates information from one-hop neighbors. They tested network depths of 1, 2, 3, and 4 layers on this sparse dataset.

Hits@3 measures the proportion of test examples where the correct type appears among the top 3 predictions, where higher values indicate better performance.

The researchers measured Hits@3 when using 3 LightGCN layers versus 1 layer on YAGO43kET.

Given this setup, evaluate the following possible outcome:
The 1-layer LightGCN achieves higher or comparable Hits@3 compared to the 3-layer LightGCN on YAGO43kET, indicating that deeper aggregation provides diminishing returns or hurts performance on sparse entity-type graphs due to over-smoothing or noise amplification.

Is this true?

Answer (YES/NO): YES